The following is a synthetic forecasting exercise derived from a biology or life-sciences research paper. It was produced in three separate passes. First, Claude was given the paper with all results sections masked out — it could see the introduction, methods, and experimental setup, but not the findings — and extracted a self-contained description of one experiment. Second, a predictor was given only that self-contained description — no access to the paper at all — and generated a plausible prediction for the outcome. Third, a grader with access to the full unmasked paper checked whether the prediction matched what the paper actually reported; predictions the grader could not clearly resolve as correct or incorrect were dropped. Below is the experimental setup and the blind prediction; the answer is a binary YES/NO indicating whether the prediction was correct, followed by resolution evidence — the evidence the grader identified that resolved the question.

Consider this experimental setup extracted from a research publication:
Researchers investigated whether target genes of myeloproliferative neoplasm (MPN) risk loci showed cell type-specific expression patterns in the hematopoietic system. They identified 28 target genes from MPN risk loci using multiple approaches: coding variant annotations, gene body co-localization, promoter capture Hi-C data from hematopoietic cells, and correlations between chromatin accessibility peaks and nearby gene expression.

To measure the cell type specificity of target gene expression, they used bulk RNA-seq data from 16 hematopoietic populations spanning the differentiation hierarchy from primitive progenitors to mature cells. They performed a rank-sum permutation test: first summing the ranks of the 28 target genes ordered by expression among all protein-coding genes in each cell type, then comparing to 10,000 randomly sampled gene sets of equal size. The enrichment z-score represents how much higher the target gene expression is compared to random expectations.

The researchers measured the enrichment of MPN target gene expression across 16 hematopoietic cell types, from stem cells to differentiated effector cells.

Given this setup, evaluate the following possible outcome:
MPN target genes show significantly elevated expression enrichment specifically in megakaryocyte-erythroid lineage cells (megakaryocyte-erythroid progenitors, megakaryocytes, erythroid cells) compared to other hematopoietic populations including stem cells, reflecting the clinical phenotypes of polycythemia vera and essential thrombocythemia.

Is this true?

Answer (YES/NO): NO